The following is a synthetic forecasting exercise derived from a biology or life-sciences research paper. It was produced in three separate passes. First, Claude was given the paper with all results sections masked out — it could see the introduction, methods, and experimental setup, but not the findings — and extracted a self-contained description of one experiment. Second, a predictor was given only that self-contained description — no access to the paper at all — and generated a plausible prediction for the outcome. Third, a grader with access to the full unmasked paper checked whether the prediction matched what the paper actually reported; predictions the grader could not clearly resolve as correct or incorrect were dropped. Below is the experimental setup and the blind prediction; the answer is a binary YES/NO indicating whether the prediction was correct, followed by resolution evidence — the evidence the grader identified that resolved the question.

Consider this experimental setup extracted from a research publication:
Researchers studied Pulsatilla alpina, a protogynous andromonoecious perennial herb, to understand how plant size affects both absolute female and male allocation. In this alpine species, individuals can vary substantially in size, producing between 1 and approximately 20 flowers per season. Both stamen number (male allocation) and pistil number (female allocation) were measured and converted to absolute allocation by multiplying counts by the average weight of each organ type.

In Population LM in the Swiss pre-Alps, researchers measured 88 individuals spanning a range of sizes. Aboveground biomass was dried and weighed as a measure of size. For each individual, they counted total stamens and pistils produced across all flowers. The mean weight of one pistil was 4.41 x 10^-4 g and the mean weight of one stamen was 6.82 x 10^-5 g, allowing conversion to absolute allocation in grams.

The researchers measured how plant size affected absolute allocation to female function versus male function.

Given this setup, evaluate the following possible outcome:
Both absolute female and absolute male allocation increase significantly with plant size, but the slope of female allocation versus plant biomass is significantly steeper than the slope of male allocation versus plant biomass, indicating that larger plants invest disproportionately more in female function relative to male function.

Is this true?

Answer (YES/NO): YES